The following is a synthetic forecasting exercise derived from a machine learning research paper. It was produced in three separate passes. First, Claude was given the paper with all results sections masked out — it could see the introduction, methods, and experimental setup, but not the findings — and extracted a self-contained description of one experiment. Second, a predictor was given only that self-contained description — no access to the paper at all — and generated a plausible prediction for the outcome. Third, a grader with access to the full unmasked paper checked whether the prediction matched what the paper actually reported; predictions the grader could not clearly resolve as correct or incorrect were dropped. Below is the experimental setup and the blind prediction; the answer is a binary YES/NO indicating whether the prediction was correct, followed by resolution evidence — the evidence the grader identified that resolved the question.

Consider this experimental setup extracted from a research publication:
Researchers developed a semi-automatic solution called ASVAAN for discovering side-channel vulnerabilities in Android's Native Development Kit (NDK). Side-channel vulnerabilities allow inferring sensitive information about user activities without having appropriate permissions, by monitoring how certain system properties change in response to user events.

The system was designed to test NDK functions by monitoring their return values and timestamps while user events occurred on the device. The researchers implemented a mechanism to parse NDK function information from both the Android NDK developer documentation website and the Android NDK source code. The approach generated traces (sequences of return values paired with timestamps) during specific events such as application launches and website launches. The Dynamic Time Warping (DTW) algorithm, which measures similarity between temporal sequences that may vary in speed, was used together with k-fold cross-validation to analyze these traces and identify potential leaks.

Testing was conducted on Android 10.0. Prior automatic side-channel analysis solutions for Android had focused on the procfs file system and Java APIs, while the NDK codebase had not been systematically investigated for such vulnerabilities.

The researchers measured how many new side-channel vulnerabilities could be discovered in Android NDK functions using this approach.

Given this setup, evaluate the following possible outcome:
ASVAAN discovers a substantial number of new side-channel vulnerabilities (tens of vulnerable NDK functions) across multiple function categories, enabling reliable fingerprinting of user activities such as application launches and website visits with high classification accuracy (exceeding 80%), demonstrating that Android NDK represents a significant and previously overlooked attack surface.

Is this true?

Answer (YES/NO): NO